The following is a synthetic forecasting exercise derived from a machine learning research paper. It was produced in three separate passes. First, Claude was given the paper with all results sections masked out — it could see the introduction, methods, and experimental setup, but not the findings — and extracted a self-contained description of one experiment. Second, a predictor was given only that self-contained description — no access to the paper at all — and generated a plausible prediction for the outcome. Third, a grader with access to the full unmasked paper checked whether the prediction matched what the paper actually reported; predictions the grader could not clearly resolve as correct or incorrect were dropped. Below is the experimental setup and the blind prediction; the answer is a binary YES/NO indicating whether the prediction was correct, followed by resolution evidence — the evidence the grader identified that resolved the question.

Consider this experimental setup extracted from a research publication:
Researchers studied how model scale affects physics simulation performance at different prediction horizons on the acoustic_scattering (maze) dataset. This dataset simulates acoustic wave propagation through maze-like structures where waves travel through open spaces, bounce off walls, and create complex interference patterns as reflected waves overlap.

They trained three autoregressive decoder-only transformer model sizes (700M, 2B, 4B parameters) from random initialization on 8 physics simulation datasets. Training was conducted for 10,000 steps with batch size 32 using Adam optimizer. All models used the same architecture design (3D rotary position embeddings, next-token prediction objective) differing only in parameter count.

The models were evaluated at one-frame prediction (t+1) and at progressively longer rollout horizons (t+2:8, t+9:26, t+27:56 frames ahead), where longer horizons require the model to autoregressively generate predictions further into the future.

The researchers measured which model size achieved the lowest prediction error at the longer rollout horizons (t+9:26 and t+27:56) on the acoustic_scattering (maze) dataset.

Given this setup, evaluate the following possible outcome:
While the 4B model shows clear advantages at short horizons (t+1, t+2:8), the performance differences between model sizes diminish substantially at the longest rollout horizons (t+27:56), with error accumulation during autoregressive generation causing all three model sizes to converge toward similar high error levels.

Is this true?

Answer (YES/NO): NO